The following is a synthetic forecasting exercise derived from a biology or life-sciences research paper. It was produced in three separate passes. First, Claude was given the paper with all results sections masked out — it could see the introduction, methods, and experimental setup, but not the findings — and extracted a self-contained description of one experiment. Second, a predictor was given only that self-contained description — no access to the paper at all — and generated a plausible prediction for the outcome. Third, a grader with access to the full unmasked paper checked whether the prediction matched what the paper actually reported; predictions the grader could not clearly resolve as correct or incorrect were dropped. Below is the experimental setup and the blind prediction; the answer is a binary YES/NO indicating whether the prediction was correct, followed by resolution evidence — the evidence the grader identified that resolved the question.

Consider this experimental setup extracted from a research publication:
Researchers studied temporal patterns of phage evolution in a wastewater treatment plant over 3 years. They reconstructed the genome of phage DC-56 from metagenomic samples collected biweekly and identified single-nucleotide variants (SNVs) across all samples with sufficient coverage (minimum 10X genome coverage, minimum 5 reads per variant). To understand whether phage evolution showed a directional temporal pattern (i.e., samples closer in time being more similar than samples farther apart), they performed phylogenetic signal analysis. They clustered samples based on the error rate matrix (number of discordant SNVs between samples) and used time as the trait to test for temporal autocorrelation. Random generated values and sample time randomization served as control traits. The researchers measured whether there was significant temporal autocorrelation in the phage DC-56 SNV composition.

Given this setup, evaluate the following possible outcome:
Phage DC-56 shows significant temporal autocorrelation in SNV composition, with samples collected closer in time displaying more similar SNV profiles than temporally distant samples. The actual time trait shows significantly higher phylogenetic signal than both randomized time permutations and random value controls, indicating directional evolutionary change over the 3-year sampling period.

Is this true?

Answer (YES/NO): YES